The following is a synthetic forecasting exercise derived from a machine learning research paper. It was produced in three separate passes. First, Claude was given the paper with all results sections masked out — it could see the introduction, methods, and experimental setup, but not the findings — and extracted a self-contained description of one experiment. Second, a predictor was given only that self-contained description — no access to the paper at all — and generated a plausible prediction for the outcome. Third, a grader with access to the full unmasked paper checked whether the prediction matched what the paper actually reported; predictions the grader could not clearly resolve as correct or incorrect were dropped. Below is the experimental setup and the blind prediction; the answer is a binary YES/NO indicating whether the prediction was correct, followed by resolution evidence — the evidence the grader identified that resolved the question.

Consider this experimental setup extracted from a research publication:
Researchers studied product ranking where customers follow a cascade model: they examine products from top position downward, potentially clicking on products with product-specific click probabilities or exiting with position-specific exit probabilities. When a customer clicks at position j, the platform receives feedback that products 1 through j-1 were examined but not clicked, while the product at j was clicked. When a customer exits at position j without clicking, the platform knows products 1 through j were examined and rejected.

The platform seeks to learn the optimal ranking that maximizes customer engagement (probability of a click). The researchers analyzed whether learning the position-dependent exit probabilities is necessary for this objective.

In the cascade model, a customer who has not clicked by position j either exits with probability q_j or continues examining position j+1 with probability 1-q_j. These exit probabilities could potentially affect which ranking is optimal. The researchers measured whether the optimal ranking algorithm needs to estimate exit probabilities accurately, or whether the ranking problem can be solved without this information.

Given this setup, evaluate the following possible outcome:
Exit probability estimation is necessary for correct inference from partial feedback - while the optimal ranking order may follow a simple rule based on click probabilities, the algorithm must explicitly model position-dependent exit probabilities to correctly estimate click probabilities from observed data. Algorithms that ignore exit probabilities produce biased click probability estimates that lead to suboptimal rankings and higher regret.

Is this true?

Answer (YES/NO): NO